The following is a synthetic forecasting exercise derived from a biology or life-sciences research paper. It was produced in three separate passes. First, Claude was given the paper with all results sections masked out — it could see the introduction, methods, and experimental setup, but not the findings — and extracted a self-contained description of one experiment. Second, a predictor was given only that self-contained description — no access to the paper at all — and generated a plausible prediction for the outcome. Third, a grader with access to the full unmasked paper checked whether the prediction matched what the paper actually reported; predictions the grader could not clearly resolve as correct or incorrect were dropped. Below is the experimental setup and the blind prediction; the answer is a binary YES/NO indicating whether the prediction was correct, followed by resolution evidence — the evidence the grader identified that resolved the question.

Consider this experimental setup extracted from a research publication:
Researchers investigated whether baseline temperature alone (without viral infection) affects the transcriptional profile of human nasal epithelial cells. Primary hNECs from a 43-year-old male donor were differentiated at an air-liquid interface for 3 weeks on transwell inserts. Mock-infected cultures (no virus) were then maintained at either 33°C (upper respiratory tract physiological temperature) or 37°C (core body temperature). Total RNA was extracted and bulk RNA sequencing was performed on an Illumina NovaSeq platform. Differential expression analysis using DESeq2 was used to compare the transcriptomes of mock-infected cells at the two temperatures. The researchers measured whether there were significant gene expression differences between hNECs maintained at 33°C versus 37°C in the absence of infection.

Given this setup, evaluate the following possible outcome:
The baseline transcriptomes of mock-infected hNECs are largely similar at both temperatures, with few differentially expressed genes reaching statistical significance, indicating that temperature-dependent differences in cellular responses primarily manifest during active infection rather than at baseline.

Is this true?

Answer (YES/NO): NO